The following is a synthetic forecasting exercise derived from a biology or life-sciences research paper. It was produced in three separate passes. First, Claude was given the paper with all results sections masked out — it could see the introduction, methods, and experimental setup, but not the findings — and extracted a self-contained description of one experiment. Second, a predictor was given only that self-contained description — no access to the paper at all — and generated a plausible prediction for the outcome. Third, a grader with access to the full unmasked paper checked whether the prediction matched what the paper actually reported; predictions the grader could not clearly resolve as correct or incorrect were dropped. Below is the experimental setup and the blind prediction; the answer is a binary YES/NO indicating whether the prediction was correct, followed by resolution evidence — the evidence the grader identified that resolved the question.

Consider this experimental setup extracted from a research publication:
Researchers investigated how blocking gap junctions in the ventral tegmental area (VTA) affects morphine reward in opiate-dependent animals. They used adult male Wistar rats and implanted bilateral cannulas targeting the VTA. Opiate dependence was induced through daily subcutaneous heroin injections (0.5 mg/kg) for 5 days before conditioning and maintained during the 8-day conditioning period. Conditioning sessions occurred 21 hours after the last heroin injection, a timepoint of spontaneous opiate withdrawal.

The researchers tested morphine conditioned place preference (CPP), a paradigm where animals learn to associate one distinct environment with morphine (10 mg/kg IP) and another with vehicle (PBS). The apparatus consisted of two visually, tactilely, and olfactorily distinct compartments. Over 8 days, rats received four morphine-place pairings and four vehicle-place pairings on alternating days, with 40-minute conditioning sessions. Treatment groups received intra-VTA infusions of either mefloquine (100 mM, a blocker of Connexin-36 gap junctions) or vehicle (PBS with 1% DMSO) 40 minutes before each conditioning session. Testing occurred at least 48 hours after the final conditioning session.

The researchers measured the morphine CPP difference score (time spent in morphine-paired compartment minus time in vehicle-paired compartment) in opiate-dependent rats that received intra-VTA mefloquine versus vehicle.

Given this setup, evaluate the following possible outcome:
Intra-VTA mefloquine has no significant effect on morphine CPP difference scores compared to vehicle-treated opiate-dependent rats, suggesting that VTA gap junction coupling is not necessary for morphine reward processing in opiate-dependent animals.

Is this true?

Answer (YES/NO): NO